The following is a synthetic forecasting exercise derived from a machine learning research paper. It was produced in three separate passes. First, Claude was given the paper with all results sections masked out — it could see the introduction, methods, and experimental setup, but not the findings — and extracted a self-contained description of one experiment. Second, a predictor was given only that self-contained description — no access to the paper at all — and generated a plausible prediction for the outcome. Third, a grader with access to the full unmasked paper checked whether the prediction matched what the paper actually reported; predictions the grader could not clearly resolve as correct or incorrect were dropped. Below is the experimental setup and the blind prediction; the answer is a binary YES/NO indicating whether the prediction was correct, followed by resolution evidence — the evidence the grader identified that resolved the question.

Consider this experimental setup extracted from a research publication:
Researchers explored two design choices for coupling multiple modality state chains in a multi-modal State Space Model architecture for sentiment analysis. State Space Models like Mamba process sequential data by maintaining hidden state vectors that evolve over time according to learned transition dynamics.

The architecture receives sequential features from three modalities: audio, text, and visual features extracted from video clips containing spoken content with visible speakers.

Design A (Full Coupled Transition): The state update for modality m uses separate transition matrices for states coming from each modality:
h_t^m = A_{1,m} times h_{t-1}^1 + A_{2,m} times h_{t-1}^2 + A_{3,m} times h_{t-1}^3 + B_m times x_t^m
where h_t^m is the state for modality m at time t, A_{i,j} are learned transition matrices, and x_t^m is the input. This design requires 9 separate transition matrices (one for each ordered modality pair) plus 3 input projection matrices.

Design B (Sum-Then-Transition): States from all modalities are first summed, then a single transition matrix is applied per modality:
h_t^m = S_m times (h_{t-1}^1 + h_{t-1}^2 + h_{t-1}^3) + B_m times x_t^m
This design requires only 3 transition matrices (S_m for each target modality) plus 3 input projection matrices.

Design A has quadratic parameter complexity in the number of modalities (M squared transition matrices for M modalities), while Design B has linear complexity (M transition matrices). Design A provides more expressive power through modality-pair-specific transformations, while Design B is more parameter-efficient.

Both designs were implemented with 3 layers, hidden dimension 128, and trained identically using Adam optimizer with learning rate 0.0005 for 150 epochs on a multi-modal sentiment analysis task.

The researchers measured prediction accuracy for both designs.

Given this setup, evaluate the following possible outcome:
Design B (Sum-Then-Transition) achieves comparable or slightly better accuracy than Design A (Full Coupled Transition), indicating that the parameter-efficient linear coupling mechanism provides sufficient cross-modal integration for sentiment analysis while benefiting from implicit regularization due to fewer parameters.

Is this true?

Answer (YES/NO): YES